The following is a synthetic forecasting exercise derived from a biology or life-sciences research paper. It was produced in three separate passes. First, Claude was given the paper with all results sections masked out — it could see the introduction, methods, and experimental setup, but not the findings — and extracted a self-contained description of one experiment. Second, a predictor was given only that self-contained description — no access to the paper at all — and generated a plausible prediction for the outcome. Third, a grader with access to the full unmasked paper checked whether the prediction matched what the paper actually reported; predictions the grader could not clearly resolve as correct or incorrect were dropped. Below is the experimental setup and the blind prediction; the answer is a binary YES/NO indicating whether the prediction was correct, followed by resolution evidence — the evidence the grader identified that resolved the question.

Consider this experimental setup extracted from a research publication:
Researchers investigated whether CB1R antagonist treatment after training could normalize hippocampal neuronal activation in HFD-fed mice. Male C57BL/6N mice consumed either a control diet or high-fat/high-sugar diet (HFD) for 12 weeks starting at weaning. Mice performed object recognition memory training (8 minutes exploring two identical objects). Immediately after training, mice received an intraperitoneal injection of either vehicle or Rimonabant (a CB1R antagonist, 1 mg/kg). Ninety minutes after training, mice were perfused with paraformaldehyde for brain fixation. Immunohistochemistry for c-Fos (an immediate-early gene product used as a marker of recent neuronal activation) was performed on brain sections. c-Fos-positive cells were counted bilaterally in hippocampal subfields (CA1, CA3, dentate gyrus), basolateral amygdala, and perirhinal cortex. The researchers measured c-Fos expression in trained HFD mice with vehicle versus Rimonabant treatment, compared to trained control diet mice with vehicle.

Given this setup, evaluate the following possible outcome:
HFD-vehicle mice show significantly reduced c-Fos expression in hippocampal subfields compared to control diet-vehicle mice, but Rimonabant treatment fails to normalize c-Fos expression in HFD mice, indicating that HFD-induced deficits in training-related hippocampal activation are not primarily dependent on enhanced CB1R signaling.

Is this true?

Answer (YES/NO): NO